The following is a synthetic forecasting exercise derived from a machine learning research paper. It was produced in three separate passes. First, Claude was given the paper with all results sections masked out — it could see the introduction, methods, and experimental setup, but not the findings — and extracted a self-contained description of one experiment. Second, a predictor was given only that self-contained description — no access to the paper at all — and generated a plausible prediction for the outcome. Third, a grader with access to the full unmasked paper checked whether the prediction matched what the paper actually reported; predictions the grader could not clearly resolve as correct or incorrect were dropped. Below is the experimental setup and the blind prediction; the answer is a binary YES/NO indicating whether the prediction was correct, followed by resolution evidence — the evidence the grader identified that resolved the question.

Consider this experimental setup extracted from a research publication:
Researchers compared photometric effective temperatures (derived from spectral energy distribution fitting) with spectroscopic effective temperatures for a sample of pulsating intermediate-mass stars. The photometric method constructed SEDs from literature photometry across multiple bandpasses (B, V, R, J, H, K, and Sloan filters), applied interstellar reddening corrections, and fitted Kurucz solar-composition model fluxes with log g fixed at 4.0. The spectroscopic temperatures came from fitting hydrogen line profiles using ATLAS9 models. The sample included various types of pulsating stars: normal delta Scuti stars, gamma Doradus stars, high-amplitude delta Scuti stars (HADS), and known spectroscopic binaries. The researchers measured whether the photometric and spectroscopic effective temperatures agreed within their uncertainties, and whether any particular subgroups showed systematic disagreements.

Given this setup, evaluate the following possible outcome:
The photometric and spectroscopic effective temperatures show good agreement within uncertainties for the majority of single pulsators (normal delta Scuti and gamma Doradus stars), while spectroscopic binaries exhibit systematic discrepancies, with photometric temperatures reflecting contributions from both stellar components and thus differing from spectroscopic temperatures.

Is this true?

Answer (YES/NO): YES